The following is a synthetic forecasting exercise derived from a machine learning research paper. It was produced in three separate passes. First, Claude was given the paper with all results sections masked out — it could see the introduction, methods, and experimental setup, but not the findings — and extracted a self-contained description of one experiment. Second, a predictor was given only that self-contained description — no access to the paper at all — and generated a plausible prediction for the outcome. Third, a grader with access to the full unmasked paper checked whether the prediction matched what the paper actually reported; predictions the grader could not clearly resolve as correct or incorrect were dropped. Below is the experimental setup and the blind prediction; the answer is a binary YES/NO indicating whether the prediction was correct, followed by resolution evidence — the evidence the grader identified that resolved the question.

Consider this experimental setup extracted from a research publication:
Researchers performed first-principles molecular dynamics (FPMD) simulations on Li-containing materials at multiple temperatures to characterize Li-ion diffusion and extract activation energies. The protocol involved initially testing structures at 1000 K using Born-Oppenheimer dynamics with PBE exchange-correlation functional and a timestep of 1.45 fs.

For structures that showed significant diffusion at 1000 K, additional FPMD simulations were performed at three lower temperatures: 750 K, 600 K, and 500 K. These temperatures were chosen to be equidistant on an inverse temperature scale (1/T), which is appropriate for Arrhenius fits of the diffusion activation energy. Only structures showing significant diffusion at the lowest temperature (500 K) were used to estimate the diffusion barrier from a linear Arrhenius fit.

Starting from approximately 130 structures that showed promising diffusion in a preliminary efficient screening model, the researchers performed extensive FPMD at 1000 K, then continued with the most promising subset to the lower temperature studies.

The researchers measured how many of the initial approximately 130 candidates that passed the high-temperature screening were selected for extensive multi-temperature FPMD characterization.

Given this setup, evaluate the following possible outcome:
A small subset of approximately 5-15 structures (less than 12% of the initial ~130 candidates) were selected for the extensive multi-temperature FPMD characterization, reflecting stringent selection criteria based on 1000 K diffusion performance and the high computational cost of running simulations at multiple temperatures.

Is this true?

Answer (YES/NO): NO